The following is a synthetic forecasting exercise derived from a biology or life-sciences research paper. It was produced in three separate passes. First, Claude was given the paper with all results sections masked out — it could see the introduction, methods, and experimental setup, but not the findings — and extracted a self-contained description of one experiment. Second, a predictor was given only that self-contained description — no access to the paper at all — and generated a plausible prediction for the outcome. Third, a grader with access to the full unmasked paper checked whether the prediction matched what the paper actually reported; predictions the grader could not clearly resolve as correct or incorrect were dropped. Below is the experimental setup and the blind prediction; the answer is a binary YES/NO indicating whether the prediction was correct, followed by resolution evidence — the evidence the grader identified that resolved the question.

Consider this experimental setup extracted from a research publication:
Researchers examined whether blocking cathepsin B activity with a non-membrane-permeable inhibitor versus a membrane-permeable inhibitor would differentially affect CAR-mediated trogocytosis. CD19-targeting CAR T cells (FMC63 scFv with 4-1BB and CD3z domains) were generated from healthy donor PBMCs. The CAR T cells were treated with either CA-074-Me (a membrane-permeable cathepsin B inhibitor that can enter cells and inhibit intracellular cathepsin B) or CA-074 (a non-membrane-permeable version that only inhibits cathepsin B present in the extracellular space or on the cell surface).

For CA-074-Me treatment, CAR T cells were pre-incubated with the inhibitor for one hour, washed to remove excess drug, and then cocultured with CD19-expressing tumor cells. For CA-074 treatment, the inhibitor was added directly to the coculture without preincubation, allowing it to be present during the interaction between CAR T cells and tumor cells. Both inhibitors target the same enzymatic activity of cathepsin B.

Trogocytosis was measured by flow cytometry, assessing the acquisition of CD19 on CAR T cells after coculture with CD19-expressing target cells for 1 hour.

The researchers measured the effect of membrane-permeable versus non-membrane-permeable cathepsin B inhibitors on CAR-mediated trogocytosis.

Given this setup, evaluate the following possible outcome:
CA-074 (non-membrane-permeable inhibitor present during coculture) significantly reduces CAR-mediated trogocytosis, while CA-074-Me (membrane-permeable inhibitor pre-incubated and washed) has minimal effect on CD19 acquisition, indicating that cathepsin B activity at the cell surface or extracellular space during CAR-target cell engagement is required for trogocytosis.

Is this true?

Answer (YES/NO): NO